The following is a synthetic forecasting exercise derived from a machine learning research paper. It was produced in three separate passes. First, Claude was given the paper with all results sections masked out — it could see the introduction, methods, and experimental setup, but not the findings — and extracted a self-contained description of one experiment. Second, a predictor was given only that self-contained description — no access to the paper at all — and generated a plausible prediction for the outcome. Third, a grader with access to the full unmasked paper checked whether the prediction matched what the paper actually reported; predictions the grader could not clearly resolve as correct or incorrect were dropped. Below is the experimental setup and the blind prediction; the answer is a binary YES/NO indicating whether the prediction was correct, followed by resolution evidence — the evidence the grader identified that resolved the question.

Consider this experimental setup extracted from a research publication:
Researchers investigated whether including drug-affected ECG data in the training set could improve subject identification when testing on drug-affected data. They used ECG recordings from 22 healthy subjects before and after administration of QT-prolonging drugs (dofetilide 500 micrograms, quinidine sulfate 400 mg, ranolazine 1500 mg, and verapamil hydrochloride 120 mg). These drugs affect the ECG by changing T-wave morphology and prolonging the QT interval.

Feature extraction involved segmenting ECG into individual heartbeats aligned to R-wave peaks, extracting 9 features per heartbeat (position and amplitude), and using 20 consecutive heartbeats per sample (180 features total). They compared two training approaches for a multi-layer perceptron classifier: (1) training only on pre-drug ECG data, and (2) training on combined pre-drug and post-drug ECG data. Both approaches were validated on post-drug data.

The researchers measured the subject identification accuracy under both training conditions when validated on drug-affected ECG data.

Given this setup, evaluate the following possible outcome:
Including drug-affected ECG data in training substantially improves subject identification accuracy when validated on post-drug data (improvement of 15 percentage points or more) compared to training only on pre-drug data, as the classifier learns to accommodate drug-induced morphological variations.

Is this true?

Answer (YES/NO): NO